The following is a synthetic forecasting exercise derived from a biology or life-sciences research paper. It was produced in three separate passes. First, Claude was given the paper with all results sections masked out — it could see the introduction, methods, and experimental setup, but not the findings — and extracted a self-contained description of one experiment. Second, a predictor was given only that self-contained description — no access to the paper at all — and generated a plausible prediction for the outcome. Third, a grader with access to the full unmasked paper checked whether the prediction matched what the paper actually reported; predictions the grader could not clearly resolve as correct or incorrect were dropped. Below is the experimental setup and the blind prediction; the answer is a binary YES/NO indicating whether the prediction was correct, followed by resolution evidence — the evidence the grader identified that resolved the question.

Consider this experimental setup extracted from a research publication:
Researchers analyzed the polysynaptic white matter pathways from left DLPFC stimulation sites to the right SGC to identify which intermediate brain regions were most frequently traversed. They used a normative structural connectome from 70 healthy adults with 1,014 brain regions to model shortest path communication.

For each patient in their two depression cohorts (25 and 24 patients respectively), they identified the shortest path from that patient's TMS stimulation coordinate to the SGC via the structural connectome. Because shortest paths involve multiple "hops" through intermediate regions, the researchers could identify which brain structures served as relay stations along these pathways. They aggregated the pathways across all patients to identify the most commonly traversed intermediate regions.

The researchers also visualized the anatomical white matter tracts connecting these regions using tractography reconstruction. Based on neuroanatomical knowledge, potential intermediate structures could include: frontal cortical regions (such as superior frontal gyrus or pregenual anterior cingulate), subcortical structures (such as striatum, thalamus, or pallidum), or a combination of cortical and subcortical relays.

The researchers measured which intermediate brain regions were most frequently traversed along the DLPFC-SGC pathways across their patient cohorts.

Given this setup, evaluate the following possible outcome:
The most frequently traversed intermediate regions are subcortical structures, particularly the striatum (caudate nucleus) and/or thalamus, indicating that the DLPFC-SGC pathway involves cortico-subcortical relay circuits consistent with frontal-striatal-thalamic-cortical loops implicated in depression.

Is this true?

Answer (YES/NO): NO